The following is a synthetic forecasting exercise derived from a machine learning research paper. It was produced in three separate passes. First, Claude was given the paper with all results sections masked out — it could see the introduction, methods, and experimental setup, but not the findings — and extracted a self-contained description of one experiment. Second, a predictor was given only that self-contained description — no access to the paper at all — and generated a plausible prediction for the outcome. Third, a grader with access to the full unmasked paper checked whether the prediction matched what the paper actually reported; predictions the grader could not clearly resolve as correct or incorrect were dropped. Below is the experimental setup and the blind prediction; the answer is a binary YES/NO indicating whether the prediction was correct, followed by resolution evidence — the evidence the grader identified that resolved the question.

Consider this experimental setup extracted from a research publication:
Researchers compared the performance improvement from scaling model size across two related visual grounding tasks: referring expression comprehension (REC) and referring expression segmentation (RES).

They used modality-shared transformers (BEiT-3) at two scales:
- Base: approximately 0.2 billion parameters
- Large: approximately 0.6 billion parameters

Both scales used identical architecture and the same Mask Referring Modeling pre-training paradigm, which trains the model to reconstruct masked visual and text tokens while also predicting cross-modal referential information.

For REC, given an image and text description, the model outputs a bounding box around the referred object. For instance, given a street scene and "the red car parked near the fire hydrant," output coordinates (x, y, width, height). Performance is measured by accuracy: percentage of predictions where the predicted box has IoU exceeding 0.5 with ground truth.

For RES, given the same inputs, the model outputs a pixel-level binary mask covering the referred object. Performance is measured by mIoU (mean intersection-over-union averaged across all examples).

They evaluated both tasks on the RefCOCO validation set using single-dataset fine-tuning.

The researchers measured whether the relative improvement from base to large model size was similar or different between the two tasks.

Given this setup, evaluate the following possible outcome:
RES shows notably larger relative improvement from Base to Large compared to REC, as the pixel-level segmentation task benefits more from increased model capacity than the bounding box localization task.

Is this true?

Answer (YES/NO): NO